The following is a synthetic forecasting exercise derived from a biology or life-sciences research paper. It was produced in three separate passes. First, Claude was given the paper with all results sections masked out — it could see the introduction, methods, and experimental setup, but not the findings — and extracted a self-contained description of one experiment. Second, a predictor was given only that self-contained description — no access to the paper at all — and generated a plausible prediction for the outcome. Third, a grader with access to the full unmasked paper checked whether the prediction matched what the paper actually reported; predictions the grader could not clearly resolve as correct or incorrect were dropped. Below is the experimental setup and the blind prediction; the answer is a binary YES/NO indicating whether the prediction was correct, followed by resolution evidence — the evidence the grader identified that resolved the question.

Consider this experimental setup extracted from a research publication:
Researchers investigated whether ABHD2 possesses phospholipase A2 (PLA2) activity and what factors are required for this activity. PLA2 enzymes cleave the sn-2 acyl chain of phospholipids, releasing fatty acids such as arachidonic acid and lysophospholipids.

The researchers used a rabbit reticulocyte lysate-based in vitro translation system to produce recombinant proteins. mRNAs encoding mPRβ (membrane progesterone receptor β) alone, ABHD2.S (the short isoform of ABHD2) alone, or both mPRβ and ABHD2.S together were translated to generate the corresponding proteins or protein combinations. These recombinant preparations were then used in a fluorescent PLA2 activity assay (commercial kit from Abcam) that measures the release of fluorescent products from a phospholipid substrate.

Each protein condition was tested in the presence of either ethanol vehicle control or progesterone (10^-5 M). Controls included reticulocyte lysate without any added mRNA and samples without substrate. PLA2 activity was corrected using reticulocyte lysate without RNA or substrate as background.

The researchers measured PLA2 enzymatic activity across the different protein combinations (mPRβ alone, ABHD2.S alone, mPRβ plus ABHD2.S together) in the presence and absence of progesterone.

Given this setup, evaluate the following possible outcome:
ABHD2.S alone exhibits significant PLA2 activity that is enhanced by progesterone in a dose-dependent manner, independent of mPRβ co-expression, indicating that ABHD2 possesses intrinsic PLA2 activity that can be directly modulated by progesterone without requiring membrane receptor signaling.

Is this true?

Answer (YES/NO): NO